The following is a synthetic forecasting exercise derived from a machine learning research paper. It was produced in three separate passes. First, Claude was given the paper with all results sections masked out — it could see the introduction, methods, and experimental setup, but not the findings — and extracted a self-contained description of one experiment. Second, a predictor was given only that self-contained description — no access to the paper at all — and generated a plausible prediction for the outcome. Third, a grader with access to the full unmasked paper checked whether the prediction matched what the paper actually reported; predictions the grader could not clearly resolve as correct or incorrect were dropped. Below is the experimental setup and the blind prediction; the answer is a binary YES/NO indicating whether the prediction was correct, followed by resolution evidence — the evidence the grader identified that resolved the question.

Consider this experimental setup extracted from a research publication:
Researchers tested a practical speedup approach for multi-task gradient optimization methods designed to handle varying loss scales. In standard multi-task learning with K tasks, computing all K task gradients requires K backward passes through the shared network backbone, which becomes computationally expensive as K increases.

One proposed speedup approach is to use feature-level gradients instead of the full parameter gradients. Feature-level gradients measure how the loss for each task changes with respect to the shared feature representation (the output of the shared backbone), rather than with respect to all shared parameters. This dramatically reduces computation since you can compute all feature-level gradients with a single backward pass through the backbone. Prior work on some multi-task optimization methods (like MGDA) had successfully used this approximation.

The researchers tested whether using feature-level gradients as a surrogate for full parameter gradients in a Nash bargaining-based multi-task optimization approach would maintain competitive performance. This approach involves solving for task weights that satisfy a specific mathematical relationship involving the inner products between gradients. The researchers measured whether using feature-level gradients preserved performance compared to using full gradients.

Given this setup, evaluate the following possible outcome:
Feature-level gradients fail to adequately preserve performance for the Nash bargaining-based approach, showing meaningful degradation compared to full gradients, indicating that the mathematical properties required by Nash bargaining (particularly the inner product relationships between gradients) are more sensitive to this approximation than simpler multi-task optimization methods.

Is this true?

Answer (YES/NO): YES